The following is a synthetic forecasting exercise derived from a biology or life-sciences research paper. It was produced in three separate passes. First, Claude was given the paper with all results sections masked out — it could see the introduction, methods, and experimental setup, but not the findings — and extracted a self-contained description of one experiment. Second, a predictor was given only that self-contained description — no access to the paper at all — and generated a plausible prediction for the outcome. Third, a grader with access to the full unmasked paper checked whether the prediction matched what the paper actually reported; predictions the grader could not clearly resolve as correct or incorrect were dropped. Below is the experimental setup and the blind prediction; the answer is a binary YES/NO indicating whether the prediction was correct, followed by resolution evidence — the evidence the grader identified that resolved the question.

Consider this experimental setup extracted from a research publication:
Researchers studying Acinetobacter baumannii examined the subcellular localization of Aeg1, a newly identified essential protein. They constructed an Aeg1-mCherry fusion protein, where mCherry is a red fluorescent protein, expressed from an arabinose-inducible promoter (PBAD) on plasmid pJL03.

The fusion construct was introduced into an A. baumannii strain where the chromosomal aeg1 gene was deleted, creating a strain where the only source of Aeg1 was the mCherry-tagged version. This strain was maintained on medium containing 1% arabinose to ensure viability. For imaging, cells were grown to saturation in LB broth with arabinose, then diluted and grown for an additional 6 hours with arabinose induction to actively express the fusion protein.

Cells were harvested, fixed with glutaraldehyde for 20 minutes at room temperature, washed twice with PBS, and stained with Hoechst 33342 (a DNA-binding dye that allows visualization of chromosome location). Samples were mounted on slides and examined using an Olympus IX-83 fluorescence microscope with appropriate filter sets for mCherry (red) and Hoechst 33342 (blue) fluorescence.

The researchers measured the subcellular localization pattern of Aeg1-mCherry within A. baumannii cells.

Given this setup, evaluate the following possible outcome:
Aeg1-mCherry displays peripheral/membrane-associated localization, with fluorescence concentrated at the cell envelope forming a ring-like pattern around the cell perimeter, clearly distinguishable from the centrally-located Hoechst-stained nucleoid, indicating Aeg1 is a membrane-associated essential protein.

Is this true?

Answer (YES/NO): NO